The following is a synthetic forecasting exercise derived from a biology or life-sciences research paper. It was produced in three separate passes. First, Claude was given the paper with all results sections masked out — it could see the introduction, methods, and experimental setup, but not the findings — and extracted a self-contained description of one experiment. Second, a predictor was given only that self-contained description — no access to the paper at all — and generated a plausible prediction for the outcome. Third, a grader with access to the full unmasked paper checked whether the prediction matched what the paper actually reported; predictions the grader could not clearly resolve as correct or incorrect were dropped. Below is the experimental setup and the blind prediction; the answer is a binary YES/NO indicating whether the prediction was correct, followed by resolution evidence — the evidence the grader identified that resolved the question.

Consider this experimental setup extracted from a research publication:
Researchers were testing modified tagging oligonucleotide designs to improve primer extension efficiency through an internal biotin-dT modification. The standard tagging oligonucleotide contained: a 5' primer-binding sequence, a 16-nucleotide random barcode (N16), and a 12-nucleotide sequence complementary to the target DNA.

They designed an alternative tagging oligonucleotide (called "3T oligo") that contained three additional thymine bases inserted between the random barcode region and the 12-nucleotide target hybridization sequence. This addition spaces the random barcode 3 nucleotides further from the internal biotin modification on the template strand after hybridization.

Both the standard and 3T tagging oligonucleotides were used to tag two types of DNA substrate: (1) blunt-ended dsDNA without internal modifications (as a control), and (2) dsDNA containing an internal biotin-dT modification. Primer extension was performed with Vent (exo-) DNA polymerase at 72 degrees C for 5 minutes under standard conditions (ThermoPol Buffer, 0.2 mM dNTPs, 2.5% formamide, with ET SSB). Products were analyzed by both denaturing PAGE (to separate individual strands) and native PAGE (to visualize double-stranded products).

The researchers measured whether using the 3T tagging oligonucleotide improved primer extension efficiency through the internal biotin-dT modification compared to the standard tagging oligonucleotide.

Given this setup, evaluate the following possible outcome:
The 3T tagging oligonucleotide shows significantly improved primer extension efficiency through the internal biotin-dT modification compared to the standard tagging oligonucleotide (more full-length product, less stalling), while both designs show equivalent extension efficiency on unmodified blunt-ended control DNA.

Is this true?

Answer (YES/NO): NO